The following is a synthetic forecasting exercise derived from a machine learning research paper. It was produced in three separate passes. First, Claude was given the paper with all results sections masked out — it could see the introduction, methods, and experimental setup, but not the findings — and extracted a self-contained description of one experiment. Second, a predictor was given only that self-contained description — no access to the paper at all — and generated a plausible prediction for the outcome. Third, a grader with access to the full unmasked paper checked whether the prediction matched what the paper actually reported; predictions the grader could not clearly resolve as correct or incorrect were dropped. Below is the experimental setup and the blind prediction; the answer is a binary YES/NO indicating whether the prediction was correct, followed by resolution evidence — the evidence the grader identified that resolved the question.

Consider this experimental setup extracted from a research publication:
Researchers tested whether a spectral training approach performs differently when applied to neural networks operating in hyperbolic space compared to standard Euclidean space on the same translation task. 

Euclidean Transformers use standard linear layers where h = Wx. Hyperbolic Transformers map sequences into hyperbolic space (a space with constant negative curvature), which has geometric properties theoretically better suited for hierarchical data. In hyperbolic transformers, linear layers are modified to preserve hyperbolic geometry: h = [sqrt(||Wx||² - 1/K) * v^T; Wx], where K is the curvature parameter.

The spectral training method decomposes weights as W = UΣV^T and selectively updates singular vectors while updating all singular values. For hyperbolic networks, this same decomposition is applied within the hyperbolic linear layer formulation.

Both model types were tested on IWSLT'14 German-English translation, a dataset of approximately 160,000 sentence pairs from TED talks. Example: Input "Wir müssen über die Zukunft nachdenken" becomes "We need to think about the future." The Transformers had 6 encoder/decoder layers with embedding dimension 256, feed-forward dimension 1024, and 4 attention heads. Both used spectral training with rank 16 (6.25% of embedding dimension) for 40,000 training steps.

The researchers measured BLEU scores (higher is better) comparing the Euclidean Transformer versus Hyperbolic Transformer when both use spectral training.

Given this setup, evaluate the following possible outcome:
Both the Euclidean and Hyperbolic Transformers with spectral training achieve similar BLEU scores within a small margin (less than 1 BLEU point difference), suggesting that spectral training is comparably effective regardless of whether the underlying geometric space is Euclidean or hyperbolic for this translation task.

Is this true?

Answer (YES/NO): NO